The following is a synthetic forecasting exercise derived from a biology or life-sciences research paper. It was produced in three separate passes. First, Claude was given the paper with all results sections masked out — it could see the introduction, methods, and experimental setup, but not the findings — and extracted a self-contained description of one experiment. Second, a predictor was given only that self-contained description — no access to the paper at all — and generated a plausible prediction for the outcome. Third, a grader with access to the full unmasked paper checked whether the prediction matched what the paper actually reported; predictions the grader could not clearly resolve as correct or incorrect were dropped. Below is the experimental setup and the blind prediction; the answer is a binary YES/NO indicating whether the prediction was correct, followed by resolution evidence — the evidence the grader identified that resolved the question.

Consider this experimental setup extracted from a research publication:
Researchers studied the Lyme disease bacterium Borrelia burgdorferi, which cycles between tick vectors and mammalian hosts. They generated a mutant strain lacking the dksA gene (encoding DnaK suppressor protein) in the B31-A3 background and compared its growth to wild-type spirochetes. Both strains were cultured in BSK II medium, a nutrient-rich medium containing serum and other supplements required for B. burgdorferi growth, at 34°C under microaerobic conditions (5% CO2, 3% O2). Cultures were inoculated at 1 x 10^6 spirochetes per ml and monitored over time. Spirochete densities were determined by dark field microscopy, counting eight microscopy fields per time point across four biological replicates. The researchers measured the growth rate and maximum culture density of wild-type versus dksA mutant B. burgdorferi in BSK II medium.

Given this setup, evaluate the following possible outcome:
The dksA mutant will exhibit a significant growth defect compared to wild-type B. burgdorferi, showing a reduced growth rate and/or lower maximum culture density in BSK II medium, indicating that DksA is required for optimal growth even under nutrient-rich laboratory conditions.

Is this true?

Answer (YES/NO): YES